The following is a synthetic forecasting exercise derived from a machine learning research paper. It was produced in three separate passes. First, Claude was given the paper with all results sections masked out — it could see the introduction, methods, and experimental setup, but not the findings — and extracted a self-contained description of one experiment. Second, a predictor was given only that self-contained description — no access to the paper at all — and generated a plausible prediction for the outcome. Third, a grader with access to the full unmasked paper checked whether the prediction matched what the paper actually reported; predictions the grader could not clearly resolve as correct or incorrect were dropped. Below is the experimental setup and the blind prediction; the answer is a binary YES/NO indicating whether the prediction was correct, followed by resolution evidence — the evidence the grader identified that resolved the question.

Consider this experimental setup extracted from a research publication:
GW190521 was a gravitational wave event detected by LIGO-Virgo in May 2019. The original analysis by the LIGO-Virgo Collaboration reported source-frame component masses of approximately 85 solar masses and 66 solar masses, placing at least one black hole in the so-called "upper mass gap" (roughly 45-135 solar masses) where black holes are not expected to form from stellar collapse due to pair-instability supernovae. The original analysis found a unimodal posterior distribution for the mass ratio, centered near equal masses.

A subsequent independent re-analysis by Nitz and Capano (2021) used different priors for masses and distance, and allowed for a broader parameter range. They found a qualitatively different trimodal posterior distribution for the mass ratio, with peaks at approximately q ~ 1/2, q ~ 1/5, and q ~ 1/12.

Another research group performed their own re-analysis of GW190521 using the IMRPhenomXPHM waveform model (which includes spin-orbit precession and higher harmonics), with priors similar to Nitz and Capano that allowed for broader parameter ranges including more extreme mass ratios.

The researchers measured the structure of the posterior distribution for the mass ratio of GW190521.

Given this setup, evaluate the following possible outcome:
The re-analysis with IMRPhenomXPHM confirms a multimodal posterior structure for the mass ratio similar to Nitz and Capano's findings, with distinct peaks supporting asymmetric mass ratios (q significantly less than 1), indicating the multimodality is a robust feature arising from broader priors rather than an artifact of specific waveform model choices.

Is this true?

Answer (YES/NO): NO